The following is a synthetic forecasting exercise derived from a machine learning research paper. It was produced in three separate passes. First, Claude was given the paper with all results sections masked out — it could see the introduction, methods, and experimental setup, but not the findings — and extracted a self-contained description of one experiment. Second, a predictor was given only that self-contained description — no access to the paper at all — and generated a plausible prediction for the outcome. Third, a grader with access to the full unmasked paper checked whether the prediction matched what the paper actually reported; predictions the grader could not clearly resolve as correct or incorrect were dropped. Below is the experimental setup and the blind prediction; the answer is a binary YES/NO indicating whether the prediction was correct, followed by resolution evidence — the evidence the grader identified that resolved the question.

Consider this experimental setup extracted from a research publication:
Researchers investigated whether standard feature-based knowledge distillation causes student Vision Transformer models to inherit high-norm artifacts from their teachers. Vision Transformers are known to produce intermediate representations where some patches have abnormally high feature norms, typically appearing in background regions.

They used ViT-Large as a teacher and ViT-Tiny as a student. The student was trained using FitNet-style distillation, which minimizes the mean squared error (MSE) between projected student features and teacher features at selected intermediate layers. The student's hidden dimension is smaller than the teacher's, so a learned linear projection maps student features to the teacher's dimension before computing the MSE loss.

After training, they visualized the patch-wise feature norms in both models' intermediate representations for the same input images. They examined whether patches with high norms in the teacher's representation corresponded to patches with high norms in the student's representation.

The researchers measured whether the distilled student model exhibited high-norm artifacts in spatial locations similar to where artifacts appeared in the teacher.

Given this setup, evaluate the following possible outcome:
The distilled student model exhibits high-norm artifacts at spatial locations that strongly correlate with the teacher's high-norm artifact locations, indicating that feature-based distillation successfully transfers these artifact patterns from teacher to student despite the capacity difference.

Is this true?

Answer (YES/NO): YES